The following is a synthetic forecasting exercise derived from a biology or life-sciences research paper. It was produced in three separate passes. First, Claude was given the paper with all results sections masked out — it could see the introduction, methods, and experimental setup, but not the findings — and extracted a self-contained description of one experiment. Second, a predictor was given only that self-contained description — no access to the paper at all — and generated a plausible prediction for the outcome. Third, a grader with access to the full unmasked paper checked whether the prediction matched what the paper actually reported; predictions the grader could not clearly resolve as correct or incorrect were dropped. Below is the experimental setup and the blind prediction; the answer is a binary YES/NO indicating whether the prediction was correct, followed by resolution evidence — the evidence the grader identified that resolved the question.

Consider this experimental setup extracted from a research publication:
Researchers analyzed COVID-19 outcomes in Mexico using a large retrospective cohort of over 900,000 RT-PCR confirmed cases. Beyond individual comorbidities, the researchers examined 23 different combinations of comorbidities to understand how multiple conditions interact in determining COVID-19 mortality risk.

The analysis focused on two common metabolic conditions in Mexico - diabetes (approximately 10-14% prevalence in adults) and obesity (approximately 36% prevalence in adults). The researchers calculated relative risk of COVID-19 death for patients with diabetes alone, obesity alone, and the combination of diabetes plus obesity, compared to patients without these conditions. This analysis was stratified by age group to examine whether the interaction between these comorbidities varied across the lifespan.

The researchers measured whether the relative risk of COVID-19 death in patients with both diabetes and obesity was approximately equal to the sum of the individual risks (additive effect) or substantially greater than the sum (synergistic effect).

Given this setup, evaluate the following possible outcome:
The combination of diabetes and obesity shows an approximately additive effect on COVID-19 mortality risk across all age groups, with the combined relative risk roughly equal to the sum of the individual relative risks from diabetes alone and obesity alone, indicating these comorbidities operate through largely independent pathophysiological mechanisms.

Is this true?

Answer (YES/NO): NO